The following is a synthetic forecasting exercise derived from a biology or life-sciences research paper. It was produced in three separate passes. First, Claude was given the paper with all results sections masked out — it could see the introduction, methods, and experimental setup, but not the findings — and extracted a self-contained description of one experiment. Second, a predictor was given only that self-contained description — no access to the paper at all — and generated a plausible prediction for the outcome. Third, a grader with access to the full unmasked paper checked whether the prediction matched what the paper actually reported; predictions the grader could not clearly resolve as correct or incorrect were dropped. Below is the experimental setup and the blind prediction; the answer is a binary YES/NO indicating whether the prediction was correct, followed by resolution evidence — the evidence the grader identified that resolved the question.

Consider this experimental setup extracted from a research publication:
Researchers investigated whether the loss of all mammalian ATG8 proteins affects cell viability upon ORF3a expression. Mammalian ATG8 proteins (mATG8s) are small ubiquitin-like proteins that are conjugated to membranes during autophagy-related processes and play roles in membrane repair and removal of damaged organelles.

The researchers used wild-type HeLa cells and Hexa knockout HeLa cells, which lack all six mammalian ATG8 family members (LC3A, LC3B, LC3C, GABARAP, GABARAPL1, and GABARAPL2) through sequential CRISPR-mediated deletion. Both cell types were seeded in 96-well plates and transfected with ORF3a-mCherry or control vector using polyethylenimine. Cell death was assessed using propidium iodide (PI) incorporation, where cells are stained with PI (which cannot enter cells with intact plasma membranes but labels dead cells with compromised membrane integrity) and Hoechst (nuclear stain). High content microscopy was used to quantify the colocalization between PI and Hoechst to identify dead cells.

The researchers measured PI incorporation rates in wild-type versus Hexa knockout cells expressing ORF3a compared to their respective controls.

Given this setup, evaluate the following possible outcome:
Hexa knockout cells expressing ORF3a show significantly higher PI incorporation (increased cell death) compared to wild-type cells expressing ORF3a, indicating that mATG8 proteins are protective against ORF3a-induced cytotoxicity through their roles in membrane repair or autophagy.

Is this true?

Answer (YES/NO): YES